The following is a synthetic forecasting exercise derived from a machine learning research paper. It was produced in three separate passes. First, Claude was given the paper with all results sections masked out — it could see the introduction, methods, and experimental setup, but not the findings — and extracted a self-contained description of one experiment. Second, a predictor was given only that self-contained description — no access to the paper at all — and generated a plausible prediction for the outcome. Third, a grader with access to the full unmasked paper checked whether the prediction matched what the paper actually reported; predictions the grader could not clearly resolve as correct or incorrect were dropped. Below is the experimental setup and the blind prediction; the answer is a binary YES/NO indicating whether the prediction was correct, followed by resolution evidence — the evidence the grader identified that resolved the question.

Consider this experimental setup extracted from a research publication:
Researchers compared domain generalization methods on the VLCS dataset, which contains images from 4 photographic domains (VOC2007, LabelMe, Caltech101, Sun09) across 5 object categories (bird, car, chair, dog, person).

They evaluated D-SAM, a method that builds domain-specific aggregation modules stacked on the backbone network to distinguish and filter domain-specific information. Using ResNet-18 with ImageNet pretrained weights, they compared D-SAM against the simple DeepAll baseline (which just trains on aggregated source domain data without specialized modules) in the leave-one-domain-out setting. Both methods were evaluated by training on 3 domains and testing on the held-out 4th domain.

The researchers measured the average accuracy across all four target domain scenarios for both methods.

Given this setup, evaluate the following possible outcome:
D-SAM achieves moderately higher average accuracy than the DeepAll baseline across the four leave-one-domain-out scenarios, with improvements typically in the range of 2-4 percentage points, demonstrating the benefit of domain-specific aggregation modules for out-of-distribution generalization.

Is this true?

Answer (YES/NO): NO